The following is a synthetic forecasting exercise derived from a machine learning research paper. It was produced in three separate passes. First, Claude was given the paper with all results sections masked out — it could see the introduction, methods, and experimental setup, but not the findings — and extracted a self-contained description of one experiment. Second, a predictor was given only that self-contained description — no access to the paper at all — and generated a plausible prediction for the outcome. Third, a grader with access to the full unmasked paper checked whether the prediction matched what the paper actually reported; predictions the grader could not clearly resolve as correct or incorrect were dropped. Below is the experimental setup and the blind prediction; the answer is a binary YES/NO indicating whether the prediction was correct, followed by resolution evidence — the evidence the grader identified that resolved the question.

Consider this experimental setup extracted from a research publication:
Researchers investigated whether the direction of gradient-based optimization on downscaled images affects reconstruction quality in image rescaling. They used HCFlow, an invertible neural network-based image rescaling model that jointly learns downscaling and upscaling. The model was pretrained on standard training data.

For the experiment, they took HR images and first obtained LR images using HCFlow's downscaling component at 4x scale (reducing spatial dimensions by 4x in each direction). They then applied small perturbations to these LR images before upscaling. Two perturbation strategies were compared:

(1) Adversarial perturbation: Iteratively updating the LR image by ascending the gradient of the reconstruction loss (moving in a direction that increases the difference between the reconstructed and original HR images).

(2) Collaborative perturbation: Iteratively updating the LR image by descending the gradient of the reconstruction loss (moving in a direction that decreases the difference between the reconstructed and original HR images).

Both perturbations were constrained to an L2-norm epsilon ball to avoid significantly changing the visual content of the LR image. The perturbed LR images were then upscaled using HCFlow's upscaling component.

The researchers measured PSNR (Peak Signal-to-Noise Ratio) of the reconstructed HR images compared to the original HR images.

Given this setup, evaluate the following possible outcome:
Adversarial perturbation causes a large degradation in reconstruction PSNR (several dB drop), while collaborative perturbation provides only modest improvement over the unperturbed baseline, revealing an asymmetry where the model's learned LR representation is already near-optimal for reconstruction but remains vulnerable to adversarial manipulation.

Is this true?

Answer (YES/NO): NO